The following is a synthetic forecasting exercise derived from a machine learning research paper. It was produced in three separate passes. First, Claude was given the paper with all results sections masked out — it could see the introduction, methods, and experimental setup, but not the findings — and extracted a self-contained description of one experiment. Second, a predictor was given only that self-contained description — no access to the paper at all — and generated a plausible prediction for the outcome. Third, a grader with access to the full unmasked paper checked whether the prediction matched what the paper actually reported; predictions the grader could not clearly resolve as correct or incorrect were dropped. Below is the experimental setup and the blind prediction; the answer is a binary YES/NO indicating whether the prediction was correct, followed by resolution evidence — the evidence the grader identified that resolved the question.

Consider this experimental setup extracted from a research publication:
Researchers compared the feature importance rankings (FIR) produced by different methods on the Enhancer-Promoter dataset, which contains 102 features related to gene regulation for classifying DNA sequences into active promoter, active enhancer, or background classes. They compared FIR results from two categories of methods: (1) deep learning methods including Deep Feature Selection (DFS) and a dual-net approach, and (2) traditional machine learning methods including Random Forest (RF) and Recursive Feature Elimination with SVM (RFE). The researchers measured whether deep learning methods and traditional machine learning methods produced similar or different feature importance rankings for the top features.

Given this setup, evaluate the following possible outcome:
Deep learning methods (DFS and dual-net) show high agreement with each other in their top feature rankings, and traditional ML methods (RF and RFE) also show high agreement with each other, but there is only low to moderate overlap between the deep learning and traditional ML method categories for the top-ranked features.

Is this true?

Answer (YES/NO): YES